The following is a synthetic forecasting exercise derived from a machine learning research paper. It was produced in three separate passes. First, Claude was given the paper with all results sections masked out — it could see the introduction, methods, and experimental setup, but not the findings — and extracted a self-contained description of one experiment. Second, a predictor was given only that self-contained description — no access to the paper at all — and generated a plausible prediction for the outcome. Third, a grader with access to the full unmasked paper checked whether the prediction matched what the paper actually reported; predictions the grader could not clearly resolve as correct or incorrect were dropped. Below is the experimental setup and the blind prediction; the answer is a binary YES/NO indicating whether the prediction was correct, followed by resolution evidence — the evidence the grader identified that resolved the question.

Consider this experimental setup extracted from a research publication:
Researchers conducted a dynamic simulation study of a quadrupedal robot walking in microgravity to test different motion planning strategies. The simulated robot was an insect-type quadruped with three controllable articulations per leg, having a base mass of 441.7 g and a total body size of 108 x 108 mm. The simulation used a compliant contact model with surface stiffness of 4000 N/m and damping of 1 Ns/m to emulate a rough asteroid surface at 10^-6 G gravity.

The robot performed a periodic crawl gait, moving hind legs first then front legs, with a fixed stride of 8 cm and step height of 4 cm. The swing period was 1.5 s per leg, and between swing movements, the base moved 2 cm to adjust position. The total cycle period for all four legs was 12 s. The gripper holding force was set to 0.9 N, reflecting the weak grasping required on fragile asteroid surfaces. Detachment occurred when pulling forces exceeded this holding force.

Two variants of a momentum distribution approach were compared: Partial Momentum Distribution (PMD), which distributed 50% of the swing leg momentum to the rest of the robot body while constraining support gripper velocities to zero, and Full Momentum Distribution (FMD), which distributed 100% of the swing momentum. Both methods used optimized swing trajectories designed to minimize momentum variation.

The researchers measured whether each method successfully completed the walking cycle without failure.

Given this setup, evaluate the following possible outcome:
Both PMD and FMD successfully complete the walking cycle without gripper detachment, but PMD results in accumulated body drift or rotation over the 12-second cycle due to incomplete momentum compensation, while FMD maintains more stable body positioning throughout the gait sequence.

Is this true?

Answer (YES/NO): NO